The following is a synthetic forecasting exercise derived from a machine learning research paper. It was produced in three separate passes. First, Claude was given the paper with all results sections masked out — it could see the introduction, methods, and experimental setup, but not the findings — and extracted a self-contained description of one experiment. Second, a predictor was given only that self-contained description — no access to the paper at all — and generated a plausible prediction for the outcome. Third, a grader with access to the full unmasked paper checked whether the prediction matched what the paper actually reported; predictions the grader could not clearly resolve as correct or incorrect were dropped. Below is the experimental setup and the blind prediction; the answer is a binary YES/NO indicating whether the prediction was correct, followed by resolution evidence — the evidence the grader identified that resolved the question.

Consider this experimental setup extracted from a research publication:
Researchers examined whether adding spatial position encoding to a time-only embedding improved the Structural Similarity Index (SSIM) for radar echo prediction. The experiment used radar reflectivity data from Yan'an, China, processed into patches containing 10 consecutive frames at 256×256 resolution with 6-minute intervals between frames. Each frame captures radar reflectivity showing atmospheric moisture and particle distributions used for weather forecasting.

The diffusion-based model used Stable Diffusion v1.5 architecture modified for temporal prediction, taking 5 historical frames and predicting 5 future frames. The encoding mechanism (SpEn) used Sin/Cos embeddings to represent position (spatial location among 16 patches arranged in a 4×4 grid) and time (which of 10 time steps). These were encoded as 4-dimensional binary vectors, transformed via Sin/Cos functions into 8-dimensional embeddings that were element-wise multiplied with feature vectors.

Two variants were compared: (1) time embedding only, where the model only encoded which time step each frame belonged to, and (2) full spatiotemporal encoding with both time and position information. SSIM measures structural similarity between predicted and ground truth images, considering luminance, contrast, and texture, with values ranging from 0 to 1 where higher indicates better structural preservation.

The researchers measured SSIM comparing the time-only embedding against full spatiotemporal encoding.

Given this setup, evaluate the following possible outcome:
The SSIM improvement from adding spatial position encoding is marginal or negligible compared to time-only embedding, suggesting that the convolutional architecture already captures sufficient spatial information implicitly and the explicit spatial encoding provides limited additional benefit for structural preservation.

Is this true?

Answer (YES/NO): NO